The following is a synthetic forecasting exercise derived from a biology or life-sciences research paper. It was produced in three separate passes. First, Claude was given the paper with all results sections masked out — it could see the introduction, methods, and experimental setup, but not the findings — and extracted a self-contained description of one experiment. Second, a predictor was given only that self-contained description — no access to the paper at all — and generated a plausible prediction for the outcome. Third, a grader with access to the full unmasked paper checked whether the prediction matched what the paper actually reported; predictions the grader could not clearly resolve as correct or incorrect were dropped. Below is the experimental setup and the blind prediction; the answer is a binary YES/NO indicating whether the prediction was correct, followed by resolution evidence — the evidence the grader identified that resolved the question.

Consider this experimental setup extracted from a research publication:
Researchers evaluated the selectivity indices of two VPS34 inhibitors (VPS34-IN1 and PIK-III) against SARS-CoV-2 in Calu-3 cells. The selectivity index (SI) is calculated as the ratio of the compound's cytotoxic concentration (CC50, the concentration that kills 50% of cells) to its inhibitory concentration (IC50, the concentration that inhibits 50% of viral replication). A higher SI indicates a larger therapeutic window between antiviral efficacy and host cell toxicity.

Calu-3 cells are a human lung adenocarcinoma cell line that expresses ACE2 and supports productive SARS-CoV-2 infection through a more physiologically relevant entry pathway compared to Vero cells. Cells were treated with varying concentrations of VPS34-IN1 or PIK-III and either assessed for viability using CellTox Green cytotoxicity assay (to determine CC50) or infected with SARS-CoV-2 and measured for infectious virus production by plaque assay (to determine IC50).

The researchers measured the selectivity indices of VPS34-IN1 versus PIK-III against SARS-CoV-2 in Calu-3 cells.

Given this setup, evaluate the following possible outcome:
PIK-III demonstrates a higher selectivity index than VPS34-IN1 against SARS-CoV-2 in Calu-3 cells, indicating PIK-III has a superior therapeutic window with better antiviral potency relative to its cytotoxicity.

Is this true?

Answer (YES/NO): YES